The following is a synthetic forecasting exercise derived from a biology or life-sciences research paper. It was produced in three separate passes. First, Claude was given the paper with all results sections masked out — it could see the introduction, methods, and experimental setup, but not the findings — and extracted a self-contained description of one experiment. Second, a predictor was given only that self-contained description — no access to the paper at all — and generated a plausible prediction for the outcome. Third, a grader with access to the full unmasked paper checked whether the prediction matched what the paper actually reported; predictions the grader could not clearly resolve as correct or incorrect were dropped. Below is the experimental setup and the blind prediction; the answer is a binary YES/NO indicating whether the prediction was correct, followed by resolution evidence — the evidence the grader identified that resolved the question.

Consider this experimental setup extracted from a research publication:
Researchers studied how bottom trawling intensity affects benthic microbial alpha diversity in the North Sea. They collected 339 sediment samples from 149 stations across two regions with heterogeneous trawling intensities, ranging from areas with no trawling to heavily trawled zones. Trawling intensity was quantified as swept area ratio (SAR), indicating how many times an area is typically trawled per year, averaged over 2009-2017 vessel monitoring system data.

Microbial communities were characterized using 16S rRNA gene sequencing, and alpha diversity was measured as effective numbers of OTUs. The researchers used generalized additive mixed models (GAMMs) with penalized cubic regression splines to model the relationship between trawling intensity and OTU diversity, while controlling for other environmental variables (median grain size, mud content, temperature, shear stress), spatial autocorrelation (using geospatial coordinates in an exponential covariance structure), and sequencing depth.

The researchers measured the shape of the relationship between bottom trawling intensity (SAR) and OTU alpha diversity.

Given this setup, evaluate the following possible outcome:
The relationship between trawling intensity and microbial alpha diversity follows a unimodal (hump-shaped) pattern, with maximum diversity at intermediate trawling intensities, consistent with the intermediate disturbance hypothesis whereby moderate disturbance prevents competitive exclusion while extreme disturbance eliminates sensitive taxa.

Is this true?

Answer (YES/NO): NO